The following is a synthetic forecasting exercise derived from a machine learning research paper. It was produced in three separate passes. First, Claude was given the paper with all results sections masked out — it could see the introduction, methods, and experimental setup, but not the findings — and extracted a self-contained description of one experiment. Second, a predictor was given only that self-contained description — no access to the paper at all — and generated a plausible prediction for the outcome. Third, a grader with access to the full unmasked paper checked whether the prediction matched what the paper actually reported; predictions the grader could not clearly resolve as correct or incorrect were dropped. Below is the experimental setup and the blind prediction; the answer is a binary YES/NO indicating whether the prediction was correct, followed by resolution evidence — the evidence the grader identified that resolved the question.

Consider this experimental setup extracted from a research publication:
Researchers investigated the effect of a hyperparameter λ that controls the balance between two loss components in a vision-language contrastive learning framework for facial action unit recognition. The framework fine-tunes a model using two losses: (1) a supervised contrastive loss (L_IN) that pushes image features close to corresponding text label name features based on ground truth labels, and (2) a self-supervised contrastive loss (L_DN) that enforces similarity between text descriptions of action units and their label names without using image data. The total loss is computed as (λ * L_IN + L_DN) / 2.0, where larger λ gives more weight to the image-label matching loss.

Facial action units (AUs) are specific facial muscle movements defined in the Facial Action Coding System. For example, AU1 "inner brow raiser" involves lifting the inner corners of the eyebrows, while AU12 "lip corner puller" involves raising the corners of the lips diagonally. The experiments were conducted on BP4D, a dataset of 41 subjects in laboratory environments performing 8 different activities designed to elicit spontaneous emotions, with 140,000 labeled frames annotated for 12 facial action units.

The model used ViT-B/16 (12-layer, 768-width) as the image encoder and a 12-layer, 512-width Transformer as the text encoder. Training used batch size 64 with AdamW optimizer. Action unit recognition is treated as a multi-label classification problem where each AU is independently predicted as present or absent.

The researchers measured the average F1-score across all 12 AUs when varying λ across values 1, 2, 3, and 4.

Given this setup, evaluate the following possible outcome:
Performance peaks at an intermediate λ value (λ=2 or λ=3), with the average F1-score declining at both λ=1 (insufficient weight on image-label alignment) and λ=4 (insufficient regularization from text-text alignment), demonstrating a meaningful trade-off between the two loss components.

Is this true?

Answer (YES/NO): YES